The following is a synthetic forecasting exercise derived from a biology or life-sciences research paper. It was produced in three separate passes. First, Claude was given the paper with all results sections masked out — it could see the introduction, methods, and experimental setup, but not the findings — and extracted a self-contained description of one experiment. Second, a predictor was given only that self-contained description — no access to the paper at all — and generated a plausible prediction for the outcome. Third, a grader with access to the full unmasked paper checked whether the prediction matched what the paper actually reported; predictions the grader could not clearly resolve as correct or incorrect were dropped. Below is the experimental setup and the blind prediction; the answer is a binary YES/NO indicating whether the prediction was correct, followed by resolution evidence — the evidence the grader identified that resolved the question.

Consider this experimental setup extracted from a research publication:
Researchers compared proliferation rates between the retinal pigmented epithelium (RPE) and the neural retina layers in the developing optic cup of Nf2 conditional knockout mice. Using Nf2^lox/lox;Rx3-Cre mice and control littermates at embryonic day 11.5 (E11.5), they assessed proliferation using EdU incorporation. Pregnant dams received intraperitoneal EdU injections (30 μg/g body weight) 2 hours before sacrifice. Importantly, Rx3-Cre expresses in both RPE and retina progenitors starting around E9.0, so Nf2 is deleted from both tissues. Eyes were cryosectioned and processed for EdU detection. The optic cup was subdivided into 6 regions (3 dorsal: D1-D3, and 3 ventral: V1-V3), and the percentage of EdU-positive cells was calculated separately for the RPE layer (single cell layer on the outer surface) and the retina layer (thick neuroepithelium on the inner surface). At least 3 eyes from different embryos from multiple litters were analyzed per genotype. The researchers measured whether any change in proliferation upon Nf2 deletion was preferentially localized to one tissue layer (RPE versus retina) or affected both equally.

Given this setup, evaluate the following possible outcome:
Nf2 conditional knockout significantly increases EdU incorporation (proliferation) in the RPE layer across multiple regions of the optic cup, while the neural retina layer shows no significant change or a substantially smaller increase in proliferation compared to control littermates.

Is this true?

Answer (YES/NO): YES